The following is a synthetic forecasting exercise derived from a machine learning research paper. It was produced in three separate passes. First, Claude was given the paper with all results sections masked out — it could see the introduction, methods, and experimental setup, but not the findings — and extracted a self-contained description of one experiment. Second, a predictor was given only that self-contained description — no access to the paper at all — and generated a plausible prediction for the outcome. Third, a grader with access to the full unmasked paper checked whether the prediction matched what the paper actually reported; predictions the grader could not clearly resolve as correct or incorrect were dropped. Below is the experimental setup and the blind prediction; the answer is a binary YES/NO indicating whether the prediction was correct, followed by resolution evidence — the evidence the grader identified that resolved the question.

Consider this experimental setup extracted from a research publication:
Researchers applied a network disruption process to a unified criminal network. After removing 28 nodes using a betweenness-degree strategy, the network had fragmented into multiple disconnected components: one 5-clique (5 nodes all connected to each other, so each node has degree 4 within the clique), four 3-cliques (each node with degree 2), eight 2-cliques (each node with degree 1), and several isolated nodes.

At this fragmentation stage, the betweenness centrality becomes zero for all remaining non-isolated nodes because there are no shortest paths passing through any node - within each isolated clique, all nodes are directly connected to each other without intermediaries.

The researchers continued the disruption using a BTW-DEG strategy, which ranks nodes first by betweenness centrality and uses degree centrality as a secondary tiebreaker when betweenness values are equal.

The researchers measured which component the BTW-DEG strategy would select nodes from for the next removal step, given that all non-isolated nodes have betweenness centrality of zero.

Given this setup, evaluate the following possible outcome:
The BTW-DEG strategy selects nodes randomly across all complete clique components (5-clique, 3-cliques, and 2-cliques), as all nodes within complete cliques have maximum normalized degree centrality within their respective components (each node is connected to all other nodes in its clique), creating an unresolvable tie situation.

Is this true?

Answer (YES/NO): NO